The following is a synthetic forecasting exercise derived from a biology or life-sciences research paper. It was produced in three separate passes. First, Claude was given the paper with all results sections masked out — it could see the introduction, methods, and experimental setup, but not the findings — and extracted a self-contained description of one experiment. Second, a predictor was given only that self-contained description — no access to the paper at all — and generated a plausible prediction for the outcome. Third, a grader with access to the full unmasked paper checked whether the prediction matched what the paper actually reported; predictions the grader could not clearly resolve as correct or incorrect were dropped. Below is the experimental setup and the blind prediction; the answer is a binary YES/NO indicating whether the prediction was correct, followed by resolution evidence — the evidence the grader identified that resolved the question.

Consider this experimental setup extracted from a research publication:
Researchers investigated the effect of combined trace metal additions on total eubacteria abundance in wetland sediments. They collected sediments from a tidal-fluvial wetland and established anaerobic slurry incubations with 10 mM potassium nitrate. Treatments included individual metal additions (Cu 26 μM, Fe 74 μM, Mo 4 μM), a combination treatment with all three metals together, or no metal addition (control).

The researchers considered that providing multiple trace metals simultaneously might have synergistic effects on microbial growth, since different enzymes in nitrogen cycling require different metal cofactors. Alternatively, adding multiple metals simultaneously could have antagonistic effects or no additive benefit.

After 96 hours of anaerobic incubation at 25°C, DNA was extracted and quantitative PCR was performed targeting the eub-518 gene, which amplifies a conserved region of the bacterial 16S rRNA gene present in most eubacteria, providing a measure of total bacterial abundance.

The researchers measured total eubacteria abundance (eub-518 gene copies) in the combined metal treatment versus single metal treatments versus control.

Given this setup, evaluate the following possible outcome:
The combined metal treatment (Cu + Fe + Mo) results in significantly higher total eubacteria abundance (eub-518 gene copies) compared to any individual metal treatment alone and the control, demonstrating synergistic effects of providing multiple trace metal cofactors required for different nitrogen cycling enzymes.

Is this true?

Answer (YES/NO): NO